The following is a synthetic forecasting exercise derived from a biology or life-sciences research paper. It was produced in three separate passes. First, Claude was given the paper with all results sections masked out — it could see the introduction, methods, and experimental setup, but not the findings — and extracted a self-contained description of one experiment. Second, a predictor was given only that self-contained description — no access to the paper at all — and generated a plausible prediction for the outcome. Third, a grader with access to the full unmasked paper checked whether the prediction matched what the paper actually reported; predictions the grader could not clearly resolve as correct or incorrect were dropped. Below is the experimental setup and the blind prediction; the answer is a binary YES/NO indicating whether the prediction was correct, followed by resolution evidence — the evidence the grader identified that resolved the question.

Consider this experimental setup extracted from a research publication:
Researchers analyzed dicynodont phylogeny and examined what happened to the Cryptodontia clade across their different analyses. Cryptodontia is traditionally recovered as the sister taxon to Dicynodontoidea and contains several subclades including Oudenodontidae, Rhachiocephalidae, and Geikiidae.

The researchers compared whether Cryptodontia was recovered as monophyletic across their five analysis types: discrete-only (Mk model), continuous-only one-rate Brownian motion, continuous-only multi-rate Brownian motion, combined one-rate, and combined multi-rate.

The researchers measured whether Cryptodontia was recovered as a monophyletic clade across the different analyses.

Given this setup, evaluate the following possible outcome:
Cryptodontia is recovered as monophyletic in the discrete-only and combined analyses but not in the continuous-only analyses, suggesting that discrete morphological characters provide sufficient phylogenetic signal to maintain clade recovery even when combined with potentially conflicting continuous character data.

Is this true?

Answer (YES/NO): NO